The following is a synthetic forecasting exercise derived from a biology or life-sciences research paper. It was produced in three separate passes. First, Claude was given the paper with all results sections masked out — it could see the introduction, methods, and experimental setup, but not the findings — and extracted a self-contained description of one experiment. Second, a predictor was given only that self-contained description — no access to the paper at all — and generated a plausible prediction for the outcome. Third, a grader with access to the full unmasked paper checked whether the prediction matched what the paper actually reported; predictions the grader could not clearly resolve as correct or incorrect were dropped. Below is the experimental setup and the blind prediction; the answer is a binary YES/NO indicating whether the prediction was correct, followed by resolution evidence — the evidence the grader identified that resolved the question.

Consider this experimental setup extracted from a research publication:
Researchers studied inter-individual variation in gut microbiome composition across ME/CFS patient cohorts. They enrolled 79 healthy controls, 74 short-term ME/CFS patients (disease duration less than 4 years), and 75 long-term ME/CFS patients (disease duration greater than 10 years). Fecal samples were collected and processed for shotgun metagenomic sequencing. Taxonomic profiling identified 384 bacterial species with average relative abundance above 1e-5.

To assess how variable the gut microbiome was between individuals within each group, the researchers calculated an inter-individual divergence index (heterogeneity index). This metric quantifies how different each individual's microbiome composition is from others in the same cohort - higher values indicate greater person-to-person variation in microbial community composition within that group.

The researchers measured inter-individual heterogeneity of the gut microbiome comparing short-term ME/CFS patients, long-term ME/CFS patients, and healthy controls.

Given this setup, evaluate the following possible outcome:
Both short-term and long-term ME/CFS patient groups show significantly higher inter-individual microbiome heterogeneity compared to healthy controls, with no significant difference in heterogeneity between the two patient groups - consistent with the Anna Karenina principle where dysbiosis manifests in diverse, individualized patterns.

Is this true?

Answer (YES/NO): NO